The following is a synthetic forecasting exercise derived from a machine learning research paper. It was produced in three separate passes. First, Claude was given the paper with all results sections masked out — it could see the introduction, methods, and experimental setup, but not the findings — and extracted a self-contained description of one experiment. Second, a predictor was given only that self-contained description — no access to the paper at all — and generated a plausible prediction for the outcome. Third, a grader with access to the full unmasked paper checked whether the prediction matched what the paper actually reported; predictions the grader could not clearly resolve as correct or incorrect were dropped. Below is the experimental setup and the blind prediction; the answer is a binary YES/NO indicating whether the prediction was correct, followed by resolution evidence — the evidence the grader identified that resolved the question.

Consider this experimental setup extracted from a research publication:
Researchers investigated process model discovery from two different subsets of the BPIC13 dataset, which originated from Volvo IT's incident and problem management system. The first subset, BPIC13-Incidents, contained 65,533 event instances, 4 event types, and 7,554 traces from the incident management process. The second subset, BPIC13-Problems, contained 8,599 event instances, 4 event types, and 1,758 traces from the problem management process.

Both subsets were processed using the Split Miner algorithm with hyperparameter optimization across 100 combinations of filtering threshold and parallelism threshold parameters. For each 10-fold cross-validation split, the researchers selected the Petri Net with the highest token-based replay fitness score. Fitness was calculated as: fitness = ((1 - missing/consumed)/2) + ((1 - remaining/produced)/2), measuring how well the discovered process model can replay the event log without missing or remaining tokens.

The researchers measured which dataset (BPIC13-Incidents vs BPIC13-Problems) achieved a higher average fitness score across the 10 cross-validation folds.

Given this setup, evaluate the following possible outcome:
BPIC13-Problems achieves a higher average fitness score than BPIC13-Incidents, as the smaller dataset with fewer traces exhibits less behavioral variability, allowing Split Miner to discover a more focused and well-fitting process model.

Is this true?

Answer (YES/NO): NO